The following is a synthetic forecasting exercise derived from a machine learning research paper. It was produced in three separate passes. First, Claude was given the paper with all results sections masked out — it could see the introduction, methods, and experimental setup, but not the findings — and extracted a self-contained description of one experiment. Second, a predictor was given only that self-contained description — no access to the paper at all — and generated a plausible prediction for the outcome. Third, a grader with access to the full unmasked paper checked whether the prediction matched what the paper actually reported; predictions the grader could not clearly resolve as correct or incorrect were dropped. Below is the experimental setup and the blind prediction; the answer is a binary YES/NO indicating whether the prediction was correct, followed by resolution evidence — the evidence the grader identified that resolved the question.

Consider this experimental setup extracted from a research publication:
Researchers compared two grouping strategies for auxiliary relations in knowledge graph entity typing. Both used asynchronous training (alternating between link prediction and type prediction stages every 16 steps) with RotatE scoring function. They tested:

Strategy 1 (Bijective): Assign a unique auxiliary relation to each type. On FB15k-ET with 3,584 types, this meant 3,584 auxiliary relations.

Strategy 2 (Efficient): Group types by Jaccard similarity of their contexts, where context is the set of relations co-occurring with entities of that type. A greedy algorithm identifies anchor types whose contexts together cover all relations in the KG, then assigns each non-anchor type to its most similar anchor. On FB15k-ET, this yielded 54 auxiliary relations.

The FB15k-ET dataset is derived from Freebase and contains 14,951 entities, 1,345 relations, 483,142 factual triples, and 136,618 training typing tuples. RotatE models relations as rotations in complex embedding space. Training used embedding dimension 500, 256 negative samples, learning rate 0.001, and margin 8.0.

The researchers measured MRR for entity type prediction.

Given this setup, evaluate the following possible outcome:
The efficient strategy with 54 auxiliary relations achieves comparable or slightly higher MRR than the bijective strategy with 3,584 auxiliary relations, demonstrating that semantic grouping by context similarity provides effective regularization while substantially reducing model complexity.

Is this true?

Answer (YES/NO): NO